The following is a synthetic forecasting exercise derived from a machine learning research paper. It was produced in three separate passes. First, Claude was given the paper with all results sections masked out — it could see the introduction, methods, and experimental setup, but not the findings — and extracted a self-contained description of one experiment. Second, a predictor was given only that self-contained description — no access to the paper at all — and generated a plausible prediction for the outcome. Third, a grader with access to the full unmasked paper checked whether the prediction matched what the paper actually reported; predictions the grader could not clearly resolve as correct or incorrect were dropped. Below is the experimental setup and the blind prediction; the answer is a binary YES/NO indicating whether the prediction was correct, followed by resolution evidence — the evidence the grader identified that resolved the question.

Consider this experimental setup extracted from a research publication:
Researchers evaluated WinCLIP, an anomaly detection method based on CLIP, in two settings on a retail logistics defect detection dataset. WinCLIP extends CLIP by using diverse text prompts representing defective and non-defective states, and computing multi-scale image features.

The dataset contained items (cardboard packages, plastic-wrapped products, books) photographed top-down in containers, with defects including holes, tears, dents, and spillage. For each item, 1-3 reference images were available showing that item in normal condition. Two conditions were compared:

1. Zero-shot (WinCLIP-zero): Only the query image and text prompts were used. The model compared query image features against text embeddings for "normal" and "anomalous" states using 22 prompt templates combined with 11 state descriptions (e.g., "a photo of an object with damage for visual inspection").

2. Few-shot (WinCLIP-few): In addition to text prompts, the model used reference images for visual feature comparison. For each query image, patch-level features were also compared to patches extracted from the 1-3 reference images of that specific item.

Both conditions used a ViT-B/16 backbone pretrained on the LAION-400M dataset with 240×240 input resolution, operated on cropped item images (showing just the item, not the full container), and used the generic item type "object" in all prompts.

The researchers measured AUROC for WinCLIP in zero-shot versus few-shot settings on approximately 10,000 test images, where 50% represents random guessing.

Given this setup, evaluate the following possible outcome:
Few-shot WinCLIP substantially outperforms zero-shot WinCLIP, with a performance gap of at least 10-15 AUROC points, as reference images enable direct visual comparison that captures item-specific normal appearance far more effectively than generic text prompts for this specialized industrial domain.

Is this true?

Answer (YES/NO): NO